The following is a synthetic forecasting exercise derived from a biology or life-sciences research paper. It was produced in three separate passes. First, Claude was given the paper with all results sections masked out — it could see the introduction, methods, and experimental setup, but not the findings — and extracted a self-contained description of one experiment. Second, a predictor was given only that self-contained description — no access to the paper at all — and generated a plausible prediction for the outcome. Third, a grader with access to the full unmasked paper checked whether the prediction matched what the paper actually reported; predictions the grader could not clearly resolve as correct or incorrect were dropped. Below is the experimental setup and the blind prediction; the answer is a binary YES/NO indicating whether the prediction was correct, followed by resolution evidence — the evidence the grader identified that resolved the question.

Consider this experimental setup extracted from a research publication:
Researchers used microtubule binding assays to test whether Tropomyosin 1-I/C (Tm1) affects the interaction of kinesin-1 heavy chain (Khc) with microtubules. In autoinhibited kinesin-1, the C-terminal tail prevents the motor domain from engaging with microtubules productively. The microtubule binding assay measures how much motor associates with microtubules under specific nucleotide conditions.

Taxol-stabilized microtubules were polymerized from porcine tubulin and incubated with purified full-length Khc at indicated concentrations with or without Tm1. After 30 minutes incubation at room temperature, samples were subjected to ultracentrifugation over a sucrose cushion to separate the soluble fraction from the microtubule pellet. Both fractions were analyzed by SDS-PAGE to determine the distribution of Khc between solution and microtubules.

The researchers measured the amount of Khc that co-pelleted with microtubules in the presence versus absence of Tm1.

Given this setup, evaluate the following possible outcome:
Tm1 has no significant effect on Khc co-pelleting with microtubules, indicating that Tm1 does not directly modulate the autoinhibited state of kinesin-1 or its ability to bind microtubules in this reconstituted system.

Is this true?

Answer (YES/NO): NO